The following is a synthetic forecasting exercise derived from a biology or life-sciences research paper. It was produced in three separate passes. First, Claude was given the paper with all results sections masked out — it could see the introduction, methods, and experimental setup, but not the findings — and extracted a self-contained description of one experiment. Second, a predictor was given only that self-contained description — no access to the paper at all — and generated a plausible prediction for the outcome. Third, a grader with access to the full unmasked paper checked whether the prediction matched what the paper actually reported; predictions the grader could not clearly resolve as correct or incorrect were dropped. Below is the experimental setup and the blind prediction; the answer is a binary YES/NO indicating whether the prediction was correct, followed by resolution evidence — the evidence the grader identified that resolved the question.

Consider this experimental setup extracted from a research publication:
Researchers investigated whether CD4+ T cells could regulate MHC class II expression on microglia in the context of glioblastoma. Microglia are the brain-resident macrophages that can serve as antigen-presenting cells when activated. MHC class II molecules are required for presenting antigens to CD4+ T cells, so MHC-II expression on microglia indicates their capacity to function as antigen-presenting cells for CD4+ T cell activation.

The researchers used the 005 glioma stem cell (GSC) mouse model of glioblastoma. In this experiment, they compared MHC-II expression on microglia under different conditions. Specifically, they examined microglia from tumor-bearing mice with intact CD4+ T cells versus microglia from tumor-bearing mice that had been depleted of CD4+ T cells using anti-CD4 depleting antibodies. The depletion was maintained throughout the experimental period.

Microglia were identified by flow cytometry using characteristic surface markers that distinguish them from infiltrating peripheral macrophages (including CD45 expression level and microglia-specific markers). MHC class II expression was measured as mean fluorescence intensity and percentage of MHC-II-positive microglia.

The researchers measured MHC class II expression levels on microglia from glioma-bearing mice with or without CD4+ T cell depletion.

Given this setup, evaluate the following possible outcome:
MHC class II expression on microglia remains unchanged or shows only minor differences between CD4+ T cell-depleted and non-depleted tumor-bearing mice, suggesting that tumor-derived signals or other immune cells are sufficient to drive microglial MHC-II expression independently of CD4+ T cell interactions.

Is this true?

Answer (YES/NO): NO